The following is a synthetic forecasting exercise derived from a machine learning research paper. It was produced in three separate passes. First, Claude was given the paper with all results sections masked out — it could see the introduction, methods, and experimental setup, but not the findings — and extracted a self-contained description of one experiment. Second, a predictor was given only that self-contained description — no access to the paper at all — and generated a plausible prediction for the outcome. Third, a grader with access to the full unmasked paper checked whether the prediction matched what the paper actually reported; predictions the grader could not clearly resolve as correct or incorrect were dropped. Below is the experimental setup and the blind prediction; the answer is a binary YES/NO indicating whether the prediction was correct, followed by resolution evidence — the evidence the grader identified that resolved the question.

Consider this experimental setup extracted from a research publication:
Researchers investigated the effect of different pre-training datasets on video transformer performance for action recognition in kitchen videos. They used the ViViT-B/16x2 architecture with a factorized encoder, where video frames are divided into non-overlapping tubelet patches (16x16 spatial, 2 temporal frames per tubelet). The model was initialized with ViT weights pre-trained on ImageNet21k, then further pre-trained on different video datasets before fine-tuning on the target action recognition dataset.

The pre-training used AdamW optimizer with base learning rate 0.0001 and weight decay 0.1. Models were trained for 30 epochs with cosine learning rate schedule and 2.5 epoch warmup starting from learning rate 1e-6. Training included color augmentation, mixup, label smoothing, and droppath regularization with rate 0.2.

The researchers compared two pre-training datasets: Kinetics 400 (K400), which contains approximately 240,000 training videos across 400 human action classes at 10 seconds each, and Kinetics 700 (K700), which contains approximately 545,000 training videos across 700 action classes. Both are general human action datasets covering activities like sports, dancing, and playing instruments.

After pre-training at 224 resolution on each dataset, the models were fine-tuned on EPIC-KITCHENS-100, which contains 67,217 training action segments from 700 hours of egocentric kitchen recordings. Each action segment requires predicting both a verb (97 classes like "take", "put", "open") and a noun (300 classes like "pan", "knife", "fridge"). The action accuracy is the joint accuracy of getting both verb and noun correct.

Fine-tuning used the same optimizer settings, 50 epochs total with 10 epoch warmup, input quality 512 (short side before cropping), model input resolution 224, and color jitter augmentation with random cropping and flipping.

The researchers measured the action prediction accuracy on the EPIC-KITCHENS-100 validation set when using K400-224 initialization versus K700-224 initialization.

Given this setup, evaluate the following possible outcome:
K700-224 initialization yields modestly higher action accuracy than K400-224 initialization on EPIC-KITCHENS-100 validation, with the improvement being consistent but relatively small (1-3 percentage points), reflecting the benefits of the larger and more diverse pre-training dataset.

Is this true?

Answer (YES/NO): YES